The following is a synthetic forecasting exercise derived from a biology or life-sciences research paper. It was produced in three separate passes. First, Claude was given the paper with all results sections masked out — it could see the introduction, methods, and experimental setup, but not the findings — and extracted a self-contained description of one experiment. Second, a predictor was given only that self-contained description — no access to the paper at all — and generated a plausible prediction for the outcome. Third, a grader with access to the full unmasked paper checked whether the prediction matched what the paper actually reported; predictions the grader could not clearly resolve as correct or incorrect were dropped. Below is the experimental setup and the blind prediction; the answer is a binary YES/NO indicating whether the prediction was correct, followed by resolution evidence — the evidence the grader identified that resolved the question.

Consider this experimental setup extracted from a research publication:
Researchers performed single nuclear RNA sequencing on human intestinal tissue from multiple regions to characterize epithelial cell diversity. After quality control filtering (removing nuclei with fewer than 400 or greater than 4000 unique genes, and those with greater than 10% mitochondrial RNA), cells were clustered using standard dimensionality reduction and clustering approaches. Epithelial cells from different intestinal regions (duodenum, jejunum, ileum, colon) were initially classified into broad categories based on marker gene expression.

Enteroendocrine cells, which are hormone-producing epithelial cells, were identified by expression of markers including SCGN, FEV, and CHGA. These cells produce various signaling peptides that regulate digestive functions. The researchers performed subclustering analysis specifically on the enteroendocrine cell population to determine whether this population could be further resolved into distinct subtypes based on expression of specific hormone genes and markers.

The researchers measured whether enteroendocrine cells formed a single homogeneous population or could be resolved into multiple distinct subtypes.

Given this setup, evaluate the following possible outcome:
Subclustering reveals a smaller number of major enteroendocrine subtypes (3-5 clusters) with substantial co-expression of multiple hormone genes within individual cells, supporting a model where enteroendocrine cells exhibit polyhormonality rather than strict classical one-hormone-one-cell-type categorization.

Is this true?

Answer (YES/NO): NO